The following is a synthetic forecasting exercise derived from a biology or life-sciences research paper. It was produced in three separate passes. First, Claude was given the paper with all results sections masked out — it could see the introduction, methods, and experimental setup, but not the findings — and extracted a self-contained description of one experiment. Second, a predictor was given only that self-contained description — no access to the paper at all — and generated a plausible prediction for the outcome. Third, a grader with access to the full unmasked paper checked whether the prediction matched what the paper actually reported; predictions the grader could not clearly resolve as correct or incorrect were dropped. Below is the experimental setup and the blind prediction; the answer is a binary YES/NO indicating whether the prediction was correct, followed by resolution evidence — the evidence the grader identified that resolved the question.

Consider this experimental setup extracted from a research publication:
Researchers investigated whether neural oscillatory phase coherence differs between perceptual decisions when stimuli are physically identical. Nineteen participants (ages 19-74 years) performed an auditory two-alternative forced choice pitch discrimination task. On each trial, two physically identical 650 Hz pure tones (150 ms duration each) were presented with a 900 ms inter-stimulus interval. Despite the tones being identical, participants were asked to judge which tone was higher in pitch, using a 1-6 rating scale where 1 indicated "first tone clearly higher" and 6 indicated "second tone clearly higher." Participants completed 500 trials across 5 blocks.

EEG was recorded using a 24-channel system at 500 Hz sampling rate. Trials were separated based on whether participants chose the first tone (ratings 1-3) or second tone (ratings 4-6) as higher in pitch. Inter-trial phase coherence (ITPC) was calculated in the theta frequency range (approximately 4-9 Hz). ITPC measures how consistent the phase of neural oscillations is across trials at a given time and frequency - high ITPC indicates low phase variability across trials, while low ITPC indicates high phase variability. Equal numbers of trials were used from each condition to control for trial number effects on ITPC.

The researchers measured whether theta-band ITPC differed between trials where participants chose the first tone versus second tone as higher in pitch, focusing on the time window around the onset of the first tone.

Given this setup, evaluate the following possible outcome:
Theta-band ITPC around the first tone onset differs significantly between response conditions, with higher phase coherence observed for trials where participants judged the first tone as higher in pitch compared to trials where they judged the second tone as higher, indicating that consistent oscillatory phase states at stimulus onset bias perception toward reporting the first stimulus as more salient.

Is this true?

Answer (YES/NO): YES